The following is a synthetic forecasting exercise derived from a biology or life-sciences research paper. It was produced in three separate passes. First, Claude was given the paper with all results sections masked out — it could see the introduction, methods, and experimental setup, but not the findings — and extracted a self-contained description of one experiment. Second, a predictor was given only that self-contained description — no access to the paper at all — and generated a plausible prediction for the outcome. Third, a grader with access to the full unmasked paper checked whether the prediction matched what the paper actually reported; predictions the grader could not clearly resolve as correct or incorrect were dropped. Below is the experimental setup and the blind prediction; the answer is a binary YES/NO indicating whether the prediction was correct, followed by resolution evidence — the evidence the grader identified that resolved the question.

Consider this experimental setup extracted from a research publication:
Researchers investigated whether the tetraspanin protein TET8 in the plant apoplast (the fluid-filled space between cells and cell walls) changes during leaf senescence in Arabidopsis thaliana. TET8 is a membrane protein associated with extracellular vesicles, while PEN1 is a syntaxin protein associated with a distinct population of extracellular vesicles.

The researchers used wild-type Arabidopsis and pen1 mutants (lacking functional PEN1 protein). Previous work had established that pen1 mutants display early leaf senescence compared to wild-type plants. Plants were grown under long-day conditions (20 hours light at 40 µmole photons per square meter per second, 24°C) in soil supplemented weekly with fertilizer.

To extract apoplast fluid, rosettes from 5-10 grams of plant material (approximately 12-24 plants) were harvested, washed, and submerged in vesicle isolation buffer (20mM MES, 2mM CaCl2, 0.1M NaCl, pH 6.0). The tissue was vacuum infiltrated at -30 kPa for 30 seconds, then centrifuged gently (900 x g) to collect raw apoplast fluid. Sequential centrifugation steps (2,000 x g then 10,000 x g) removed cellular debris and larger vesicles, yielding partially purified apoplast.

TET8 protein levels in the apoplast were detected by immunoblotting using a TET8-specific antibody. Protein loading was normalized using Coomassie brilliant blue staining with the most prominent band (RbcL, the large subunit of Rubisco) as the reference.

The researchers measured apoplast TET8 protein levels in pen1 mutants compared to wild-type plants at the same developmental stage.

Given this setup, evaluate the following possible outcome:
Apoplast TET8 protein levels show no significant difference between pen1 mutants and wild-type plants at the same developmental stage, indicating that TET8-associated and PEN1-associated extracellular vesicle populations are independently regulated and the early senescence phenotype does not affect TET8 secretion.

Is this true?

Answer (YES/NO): NO